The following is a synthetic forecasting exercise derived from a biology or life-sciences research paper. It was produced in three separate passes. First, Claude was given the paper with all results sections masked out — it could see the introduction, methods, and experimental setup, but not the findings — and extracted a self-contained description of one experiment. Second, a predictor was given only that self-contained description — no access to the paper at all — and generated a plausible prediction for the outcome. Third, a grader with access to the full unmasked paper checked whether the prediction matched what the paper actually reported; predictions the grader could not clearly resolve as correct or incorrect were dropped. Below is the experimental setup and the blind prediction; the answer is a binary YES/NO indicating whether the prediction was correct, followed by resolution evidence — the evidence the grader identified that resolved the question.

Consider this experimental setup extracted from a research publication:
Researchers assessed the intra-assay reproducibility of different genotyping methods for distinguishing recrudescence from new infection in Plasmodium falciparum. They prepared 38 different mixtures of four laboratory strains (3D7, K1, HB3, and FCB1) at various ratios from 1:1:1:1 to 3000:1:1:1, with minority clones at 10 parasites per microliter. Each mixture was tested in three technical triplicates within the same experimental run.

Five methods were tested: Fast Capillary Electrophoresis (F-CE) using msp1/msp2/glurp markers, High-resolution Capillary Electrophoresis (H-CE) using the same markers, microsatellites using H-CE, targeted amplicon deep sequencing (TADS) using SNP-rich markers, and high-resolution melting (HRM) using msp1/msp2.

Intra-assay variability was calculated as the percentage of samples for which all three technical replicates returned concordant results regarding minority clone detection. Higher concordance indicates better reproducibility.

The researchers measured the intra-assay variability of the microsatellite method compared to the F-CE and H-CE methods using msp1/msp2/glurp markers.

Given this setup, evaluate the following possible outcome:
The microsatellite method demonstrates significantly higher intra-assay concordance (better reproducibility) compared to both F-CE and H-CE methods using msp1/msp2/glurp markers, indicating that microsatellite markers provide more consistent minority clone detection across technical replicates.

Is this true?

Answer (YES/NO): NO